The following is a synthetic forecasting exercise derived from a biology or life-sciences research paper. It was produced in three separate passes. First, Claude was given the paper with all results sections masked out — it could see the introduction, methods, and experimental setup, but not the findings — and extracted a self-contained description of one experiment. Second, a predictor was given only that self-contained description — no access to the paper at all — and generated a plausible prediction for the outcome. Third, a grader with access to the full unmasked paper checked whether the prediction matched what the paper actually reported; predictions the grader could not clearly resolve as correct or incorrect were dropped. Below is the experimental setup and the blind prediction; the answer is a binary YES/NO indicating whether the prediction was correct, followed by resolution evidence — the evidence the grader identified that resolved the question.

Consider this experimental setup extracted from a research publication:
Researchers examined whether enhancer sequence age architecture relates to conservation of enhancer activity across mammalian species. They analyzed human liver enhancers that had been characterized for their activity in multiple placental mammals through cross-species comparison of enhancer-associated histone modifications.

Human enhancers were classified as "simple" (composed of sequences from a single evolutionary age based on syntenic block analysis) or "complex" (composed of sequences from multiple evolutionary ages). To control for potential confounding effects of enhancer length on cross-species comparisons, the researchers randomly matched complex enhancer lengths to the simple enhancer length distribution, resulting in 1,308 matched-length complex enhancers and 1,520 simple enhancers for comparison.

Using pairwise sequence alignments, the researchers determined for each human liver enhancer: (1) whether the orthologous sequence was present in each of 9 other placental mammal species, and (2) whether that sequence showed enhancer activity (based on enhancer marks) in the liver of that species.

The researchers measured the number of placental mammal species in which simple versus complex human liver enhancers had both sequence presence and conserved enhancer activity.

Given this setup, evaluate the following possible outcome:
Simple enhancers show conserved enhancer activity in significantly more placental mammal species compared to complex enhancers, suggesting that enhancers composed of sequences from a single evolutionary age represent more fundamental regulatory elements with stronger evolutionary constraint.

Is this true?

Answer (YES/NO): NO